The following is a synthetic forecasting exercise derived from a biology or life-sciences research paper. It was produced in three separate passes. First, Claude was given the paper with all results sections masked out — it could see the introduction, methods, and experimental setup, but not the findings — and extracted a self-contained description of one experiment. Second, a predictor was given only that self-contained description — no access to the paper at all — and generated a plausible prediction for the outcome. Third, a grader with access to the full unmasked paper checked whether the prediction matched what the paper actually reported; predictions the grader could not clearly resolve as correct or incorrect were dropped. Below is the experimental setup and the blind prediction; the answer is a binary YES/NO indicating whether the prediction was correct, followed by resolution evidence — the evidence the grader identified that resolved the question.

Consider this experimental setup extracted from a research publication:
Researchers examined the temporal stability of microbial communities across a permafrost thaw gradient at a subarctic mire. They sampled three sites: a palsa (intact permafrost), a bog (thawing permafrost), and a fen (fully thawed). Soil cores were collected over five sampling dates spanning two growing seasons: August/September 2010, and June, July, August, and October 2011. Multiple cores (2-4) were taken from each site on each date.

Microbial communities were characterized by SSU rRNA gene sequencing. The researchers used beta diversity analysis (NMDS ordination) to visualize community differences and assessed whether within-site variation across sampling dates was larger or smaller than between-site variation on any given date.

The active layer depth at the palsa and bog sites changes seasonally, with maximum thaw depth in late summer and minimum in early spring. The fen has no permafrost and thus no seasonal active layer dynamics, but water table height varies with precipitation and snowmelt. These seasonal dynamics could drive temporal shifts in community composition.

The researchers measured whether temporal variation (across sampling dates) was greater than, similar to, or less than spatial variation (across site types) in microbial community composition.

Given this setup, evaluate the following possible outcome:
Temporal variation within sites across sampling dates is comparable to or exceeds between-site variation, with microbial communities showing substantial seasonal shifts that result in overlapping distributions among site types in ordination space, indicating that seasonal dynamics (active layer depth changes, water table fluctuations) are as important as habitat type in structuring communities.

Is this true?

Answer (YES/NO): NO